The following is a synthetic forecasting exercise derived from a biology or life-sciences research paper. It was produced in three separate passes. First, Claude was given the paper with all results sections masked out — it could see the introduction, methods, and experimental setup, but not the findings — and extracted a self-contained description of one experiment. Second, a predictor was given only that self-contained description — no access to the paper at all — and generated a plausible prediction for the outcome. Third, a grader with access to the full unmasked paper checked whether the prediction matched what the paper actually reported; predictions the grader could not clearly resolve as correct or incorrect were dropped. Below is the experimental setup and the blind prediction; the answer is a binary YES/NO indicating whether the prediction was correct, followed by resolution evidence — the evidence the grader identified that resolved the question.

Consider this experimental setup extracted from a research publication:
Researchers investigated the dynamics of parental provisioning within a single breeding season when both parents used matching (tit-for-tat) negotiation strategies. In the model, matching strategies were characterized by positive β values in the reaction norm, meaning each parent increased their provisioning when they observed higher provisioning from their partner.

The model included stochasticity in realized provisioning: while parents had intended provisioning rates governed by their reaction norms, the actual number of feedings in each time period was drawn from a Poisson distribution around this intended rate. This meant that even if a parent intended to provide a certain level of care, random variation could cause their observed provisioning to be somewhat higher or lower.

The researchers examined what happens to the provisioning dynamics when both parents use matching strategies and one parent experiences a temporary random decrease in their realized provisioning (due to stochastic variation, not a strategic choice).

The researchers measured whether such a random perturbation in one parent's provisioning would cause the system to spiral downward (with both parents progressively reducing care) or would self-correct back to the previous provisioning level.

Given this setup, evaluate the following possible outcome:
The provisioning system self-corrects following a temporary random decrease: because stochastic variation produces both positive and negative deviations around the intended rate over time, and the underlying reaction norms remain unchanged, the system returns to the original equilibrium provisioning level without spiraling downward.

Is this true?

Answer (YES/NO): YES